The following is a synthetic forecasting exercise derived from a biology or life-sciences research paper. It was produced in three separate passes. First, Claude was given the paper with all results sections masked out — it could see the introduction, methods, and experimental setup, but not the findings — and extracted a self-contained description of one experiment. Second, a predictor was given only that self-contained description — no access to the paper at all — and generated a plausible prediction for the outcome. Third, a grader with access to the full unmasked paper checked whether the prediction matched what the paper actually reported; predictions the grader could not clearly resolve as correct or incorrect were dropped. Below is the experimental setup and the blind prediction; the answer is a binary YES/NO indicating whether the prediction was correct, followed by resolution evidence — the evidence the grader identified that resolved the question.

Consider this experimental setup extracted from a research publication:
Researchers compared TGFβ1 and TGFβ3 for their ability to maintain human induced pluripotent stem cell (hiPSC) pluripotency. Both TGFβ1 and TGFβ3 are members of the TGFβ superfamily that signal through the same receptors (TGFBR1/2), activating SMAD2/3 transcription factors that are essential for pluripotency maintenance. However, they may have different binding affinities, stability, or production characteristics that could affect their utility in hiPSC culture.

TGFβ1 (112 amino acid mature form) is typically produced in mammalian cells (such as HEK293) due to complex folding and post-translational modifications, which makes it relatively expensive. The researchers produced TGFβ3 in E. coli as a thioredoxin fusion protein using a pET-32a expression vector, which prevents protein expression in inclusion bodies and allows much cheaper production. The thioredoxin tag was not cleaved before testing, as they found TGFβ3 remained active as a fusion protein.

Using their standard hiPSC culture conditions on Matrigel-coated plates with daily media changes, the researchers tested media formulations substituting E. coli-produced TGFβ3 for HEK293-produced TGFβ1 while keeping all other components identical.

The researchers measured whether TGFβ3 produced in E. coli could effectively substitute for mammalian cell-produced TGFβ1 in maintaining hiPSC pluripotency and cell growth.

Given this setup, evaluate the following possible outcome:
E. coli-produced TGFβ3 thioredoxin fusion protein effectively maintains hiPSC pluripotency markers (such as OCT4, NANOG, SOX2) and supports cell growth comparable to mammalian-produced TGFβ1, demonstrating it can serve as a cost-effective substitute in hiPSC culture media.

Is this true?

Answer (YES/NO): YES